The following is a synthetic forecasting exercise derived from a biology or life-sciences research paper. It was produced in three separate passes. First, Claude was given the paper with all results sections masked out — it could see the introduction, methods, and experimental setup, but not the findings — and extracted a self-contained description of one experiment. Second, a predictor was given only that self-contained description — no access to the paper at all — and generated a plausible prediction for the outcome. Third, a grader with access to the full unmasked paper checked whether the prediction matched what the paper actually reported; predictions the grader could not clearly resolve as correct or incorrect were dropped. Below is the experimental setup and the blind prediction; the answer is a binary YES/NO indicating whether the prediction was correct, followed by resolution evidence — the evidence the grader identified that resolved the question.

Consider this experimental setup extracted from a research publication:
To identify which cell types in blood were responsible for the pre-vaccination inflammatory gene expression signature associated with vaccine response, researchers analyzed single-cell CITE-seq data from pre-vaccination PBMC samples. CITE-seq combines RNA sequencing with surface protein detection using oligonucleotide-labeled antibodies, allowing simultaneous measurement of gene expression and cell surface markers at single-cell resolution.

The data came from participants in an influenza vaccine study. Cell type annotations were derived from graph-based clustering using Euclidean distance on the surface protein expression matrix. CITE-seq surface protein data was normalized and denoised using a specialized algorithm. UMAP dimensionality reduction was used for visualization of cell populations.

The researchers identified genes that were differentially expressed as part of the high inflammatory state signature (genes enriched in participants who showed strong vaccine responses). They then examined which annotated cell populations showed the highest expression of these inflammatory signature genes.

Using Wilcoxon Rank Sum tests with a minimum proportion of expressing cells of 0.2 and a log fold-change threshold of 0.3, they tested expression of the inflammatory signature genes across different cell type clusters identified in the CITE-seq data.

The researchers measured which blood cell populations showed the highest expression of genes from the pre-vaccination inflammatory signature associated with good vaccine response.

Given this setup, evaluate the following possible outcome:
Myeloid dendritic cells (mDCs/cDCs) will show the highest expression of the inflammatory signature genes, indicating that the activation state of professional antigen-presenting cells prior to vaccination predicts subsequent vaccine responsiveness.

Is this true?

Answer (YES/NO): NO